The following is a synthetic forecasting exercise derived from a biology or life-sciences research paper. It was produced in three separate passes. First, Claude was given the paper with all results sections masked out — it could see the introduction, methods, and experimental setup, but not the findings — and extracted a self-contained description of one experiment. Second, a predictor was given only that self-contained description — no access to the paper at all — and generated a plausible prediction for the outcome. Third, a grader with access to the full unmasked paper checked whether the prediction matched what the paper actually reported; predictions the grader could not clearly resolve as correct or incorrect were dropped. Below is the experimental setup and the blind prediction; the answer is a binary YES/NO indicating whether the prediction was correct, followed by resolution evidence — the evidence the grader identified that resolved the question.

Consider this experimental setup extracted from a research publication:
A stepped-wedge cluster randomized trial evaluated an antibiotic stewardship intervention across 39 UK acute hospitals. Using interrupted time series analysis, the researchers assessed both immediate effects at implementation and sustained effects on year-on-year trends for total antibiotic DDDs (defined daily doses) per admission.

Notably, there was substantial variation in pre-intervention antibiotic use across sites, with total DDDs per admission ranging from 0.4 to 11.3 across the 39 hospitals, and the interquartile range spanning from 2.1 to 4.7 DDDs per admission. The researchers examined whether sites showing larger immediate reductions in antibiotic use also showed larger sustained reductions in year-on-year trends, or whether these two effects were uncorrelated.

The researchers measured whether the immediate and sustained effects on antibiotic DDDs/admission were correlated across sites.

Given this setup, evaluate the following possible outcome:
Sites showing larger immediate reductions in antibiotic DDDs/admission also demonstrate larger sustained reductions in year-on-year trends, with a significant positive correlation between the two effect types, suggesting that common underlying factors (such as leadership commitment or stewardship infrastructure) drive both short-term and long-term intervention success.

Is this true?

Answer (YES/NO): NO